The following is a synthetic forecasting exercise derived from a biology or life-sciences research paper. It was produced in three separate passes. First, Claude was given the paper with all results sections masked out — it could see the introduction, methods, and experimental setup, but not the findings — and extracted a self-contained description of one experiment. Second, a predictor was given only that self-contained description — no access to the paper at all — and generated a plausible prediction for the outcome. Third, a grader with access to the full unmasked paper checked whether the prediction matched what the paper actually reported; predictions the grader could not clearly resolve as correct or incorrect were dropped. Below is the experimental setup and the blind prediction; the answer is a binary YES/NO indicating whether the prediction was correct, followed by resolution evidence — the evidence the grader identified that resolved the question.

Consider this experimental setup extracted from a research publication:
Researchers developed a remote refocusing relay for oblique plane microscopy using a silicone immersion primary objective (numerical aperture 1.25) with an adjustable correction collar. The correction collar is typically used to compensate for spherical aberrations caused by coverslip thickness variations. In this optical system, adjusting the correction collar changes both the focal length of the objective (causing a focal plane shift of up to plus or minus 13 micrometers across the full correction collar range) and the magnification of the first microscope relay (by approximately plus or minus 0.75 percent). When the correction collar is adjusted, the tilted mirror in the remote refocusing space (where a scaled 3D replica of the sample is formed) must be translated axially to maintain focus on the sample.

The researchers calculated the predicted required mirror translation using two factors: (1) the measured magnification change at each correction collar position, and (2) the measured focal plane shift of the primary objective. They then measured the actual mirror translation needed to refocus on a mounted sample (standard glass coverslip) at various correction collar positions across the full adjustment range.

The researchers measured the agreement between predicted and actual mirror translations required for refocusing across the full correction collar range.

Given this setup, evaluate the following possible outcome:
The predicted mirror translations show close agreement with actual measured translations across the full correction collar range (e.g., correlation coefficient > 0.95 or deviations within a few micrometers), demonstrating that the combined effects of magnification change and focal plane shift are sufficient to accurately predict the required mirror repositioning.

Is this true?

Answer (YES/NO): YES